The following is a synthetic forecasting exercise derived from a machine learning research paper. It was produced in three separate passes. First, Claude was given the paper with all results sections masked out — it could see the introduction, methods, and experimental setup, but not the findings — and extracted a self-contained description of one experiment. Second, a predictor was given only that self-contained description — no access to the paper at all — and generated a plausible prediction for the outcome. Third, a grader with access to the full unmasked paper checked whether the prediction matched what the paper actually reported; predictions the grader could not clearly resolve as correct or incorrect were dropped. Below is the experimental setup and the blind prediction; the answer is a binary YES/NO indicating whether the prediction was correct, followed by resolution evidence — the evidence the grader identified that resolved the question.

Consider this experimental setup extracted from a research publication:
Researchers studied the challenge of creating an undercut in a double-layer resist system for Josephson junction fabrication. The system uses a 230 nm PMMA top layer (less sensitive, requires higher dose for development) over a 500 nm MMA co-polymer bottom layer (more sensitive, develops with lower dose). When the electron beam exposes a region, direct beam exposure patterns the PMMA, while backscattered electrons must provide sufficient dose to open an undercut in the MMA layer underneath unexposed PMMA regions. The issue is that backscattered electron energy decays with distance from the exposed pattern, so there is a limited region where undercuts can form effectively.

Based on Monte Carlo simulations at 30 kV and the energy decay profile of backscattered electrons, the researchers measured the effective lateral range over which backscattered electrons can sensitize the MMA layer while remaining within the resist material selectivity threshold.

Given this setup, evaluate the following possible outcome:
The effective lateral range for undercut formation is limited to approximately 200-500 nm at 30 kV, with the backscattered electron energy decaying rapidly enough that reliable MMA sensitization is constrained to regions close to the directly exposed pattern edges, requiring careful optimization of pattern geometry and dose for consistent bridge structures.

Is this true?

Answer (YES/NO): NO